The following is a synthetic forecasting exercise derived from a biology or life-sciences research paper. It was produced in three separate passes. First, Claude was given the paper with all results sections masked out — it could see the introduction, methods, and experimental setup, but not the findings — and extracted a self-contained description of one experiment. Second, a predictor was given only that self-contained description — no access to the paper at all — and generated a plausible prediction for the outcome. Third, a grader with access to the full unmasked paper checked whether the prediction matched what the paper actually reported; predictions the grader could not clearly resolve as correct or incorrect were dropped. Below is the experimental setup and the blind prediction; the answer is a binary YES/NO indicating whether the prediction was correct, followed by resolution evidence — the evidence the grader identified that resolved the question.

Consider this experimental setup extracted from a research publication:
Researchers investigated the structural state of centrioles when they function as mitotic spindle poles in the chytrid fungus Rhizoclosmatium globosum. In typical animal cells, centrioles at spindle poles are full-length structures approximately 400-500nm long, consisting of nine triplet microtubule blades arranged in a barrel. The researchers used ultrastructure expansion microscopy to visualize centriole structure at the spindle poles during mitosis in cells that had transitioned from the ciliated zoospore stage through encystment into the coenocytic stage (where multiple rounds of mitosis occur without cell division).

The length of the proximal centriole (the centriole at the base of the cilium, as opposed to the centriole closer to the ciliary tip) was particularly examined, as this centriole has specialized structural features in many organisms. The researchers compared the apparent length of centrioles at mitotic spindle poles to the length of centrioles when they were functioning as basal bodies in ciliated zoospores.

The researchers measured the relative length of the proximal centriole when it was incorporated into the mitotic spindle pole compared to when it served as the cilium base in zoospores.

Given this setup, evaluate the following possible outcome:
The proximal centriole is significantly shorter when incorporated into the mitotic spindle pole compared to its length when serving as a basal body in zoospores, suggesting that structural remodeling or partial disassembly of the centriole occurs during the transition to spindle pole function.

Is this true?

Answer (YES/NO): YES